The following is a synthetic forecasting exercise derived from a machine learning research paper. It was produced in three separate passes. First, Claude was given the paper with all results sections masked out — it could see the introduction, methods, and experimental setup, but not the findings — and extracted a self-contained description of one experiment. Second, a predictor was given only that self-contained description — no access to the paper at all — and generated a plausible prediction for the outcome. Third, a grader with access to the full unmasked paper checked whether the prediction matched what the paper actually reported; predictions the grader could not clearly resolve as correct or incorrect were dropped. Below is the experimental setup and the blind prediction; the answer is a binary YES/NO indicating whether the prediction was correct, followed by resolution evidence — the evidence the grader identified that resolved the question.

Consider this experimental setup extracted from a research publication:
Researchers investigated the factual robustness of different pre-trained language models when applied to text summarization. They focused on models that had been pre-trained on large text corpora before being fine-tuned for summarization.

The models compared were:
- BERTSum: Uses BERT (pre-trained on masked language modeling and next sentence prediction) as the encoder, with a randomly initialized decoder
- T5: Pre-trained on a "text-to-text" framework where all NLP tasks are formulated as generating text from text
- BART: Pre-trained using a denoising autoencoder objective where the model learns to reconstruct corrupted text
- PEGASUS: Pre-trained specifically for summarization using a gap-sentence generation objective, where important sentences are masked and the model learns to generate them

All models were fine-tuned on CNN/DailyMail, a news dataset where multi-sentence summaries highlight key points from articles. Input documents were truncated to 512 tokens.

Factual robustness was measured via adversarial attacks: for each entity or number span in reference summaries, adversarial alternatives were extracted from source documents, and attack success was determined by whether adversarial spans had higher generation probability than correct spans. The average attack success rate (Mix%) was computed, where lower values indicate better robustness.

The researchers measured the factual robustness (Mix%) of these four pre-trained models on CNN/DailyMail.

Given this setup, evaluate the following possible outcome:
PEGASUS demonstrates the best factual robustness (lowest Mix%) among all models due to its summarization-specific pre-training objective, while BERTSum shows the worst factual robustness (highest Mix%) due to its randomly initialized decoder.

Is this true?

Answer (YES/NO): NO